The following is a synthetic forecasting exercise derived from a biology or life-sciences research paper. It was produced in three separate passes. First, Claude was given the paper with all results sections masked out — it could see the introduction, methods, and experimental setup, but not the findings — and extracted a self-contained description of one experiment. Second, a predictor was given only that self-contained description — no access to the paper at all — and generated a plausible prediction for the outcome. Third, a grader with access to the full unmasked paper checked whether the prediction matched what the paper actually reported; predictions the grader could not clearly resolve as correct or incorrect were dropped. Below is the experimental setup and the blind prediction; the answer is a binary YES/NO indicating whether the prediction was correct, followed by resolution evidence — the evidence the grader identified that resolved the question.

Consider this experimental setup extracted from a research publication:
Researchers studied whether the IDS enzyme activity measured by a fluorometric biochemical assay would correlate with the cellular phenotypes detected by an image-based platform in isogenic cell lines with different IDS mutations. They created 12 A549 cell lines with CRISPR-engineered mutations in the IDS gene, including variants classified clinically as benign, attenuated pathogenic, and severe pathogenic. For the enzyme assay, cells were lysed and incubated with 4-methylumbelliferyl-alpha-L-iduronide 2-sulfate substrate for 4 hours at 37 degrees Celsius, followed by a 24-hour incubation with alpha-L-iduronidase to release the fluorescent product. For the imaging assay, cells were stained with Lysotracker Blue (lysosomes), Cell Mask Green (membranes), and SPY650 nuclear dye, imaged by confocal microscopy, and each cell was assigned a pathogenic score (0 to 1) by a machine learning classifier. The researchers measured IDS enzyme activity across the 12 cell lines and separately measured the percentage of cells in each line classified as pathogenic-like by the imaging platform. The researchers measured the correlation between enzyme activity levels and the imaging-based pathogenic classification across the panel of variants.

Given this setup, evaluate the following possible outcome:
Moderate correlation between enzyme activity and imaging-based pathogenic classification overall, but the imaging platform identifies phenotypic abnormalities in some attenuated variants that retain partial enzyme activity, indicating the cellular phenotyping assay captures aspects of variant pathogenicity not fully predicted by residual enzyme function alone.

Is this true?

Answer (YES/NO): NO